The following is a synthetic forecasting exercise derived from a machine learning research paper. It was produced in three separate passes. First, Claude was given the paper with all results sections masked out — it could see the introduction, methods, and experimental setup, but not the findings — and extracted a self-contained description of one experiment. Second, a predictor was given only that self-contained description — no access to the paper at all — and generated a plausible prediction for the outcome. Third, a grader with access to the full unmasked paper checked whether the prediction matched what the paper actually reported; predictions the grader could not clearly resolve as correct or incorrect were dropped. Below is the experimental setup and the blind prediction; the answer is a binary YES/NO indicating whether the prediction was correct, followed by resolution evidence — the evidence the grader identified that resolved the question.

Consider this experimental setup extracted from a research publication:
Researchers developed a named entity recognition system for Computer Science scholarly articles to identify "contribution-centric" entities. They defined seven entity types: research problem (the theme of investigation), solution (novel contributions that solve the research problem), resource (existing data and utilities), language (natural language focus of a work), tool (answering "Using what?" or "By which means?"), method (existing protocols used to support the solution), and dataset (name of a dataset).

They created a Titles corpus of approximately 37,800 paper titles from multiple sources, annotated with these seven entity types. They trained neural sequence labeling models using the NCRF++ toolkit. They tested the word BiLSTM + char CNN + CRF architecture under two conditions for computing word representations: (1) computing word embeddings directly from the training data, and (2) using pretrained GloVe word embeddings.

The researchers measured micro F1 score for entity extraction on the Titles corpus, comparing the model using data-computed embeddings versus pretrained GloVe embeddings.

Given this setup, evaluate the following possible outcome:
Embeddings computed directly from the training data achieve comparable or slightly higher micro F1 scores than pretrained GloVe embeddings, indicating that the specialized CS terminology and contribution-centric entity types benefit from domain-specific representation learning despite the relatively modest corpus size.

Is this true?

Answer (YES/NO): YES